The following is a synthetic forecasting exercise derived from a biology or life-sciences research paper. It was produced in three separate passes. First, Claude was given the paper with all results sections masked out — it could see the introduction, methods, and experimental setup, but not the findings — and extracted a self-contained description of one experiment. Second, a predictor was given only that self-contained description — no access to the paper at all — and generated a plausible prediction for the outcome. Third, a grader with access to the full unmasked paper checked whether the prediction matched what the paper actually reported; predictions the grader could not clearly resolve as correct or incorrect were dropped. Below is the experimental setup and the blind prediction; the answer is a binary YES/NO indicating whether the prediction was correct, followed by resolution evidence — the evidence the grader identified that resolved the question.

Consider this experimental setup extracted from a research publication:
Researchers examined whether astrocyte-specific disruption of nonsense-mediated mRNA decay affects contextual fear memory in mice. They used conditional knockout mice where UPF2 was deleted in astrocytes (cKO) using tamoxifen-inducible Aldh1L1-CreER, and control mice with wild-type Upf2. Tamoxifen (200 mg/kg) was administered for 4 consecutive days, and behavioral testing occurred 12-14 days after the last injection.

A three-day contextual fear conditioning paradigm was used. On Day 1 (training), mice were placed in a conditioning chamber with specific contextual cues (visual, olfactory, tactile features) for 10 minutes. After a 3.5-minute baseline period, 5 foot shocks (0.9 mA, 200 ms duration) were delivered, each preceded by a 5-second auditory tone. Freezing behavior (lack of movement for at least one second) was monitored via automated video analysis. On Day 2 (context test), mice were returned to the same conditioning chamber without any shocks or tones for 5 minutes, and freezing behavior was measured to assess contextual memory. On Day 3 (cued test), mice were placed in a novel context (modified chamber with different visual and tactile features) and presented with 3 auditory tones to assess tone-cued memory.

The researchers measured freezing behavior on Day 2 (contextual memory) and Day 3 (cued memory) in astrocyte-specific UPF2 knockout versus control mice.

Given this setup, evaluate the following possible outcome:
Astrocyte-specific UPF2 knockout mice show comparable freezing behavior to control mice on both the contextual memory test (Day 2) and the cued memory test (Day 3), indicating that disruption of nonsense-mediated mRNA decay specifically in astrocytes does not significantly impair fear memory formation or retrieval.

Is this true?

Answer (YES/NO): NO